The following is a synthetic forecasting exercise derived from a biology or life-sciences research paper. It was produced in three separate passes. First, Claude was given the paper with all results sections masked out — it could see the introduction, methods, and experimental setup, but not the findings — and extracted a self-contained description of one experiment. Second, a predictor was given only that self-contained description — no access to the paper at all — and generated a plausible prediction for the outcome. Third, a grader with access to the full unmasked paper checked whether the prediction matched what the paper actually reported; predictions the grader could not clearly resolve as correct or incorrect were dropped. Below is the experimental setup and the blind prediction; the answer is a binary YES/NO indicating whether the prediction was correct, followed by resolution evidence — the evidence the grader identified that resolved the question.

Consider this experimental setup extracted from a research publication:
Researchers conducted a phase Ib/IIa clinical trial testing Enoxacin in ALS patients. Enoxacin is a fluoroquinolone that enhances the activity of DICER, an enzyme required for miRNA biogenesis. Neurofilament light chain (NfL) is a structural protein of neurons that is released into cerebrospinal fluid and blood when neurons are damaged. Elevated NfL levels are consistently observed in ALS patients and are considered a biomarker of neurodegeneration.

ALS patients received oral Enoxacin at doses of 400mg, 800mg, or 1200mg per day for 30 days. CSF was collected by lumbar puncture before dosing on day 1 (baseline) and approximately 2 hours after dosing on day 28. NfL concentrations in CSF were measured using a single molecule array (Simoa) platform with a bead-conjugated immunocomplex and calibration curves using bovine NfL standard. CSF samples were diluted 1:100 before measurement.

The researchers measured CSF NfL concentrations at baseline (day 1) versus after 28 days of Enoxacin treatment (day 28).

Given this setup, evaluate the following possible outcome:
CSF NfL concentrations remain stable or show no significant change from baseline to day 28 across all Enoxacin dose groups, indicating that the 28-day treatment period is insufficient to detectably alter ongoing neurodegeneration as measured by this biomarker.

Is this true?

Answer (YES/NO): YES